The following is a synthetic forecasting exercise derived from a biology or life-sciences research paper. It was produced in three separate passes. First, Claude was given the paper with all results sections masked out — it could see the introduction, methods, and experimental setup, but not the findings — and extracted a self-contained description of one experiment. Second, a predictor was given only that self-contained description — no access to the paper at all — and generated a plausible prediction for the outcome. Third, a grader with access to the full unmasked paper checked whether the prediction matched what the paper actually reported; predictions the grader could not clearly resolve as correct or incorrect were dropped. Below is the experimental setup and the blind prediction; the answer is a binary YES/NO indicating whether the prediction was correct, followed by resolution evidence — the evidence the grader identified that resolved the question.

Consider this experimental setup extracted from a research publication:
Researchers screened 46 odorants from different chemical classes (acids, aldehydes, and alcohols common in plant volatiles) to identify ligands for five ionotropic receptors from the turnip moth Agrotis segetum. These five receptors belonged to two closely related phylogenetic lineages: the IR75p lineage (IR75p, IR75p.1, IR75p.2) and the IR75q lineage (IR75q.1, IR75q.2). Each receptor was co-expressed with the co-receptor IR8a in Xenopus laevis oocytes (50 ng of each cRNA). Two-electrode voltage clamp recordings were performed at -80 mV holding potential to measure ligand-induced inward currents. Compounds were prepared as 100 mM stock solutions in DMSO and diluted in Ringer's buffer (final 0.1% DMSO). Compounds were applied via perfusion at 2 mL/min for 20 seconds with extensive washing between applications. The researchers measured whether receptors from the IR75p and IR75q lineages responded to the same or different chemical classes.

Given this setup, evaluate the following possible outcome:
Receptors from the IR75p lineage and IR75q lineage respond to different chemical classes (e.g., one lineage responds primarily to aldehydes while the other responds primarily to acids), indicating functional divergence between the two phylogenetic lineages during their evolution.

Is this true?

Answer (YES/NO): NO